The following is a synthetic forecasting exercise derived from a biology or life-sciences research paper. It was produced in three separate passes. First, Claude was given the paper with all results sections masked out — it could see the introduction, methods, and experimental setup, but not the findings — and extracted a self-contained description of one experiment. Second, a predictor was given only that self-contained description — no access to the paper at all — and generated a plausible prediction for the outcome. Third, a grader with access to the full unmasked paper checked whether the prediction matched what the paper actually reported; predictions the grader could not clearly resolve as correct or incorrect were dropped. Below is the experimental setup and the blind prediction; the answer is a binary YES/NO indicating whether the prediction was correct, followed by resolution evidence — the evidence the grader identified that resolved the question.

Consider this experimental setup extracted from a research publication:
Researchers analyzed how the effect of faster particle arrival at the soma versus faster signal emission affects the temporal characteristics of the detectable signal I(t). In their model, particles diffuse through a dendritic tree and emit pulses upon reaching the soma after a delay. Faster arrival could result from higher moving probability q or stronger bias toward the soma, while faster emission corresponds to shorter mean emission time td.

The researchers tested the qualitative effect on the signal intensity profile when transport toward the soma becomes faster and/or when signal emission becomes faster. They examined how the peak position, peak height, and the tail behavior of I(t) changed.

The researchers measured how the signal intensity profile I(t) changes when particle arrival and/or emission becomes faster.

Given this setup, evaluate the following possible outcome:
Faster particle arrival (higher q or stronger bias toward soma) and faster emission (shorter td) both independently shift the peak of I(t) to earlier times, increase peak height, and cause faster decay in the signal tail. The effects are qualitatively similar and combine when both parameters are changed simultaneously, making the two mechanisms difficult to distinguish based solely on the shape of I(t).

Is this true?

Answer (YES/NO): YES